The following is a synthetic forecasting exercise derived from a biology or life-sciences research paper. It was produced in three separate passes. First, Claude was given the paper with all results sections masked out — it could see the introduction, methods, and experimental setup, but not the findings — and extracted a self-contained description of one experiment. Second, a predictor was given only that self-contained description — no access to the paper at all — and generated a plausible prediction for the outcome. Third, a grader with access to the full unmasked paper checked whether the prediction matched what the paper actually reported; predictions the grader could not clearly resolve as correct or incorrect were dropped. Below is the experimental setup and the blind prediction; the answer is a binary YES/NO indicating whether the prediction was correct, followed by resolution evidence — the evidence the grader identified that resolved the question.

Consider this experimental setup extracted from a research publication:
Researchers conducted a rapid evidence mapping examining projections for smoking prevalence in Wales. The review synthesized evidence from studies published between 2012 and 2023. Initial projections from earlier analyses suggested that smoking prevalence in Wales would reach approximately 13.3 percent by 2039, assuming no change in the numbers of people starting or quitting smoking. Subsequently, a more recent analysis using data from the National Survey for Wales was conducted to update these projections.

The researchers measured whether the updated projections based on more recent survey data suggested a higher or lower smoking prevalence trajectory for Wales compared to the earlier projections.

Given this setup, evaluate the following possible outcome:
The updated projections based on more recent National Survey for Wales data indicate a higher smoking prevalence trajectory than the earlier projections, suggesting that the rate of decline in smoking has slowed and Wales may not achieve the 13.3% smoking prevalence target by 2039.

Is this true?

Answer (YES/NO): NO